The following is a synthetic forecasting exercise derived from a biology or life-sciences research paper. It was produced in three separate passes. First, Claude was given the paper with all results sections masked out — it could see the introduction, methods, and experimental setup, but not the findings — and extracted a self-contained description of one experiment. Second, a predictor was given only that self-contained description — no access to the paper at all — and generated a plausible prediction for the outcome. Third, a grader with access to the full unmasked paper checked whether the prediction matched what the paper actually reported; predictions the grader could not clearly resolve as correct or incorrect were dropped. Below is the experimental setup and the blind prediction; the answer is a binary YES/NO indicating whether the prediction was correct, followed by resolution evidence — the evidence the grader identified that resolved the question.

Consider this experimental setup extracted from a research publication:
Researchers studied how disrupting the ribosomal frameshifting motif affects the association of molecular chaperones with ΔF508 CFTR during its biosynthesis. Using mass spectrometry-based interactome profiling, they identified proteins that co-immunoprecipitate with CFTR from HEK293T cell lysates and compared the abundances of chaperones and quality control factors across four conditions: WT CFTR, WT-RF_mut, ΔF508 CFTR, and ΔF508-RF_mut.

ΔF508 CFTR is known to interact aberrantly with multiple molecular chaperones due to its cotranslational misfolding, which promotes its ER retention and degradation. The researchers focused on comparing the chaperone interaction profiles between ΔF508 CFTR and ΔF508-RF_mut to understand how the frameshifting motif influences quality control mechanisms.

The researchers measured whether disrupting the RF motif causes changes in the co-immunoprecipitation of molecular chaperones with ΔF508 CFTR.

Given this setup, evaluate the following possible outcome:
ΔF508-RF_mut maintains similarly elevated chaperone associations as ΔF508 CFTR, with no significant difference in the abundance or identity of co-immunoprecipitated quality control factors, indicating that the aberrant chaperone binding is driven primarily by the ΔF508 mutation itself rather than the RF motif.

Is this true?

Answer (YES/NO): NO